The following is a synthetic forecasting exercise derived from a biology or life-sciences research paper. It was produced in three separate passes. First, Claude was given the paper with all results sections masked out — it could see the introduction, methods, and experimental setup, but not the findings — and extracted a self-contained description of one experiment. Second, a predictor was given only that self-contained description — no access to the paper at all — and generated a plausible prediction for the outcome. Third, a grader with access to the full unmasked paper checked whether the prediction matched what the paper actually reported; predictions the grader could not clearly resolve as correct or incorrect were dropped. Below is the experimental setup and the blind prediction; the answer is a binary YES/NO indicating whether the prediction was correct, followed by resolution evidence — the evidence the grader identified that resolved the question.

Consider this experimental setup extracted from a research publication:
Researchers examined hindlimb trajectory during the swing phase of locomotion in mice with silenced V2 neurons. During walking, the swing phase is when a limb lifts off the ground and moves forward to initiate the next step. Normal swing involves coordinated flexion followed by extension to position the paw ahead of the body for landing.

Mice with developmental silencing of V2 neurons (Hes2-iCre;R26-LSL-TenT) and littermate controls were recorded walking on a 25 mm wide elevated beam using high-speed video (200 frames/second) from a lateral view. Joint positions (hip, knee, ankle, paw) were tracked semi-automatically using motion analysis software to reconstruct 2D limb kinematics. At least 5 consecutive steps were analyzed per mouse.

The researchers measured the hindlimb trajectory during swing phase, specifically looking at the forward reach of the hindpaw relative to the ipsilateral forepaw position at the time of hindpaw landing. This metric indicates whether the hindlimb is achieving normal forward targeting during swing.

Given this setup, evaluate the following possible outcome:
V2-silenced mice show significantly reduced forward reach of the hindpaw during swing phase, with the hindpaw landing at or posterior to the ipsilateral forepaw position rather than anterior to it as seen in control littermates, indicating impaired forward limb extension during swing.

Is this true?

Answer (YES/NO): YES